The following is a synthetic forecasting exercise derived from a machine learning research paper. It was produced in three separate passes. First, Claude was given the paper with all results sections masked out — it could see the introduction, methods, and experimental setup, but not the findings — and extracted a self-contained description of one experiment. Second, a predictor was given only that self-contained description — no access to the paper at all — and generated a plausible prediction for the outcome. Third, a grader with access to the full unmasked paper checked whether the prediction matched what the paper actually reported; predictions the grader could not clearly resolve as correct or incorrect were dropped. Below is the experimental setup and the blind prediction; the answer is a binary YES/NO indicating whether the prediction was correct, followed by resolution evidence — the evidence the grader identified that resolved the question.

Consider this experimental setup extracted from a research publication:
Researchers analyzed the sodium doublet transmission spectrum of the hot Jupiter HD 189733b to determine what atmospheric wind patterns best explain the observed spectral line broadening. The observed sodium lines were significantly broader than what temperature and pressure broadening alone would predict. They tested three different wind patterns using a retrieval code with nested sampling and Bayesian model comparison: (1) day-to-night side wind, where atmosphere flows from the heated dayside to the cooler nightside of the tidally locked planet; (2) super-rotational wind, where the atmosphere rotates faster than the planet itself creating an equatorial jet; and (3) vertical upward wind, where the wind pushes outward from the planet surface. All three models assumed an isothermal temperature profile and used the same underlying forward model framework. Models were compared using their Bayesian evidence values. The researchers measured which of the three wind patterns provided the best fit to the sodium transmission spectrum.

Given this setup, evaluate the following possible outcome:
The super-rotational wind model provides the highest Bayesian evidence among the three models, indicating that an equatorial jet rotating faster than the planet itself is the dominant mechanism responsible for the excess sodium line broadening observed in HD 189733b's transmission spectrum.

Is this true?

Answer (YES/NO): NO